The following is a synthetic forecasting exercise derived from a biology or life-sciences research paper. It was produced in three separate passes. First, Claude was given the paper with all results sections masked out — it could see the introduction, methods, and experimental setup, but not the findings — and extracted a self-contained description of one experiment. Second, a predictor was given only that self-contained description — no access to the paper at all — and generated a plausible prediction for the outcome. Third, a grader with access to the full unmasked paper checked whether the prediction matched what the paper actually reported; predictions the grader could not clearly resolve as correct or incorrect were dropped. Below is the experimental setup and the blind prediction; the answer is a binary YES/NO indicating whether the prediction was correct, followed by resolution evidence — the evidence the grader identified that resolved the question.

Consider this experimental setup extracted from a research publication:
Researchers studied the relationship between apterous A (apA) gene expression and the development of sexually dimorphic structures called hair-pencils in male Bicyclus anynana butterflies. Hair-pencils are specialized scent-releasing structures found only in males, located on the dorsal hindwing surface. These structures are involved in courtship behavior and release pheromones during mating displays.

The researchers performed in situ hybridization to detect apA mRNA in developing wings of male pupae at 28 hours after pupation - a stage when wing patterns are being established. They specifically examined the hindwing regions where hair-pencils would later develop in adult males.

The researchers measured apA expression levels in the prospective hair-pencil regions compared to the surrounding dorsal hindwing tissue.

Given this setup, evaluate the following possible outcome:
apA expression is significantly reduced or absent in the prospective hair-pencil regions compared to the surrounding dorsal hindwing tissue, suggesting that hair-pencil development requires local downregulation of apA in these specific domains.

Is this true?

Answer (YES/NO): NO